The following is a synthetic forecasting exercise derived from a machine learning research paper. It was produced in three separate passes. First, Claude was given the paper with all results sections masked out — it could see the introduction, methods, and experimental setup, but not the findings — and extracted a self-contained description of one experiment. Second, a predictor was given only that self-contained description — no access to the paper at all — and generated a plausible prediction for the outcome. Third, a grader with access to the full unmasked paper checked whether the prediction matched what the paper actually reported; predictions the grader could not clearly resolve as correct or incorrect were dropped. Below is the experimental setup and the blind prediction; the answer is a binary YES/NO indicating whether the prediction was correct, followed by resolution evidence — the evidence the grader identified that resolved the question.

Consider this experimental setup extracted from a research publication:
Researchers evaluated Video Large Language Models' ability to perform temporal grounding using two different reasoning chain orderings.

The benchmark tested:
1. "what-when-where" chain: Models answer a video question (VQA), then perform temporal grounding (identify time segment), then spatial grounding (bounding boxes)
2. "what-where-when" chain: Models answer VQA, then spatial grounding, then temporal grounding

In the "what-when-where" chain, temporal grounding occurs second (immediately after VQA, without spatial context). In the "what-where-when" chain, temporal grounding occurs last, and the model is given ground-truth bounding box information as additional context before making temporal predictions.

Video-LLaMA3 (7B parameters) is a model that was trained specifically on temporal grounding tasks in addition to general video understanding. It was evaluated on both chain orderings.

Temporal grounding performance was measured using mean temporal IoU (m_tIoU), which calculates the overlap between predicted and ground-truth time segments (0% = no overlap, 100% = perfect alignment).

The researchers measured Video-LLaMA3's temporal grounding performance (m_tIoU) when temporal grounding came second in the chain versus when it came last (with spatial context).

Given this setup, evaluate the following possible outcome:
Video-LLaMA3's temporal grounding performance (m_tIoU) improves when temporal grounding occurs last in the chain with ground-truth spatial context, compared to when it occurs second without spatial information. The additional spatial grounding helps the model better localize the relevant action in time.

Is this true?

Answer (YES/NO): NO